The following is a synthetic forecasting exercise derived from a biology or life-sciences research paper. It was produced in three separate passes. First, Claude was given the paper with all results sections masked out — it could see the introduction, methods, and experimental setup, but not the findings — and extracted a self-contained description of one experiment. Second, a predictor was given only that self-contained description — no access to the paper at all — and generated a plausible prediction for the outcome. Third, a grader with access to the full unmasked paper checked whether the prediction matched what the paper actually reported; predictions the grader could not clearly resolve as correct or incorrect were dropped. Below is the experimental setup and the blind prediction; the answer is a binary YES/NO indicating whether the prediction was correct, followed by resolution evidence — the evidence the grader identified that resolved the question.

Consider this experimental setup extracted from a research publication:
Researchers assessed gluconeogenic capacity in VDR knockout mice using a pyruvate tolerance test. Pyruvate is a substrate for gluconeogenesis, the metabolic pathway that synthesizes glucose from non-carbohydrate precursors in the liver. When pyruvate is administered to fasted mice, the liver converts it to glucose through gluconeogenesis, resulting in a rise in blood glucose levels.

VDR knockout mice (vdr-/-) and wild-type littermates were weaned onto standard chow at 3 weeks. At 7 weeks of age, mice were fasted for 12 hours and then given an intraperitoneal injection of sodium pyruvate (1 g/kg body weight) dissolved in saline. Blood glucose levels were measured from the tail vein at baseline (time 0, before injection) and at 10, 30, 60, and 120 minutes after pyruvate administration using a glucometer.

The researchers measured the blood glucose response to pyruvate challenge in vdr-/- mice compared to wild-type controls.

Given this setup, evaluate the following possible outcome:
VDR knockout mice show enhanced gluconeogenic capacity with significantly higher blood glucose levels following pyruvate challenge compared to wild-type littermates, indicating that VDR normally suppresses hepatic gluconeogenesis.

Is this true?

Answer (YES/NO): NO